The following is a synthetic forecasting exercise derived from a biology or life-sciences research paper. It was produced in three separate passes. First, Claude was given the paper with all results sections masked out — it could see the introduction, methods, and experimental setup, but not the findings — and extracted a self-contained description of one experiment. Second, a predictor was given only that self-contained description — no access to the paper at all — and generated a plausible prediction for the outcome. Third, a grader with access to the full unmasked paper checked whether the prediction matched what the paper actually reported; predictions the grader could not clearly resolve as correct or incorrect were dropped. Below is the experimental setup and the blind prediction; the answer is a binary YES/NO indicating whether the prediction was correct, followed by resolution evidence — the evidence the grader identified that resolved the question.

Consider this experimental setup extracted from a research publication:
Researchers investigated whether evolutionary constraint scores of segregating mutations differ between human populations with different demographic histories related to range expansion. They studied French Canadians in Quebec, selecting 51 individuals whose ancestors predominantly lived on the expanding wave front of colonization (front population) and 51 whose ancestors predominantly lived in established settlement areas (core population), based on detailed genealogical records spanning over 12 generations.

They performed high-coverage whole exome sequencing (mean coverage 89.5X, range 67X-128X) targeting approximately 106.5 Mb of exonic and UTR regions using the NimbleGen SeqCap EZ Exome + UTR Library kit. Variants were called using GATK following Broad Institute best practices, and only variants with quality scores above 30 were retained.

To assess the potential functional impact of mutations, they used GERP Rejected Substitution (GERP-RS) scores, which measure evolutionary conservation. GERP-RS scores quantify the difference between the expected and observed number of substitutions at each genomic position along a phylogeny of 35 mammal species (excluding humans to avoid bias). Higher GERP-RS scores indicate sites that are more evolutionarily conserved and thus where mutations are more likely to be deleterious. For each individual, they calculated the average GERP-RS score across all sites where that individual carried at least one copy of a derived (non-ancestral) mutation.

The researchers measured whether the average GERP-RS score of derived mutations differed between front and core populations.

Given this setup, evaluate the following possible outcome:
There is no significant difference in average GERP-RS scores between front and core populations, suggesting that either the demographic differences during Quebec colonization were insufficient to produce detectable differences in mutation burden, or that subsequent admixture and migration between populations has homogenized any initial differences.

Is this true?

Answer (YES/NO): NO